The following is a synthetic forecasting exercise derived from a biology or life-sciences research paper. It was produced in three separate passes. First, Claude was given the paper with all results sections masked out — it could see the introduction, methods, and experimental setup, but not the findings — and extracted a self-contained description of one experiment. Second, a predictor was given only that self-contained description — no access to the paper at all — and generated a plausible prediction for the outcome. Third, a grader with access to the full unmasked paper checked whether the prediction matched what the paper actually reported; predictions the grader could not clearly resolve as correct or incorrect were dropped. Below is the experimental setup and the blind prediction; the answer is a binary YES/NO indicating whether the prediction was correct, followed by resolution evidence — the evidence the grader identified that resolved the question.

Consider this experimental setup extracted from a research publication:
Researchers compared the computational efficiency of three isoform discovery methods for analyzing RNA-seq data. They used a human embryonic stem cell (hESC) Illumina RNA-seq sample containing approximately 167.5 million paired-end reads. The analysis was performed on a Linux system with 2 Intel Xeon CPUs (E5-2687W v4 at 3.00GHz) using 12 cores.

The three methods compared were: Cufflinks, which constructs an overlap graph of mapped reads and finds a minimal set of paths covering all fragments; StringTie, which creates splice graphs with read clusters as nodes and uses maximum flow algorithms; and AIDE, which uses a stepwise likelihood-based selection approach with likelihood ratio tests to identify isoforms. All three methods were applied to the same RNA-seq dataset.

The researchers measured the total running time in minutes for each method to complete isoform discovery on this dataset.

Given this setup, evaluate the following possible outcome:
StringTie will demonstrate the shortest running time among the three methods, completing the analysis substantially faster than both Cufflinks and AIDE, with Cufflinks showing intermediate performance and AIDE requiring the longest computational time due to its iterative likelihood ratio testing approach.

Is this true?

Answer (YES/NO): NO